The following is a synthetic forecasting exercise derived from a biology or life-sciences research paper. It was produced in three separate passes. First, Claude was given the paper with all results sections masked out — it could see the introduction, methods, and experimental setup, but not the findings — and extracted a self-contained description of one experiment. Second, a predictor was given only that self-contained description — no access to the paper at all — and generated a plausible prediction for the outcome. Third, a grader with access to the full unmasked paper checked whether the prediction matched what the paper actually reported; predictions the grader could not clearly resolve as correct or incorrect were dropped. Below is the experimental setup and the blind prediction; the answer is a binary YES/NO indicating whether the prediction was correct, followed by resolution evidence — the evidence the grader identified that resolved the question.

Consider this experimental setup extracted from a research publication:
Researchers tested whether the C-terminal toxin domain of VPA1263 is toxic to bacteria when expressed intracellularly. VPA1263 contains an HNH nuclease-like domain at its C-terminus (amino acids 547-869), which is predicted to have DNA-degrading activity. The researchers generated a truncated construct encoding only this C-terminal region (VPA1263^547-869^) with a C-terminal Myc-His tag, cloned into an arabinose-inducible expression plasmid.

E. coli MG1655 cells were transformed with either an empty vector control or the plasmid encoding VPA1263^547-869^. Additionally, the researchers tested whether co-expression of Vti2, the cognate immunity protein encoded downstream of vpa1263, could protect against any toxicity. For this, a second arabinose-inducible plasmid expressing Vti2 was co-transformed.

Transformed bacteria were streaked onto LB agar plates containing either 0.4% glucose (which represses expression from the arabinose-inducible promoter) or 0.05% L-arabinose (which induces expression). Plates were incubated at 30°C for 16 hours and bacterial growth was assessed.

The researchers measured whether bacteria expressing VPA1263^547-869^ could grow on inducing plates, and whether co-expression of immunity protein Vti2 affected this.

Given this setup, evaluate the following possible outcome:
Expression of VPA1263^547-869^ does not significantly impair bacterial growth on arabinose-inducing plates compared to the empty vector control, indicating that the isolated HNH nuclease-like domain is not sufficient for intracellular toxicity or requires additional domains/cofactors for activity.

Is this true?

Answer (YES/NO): NO